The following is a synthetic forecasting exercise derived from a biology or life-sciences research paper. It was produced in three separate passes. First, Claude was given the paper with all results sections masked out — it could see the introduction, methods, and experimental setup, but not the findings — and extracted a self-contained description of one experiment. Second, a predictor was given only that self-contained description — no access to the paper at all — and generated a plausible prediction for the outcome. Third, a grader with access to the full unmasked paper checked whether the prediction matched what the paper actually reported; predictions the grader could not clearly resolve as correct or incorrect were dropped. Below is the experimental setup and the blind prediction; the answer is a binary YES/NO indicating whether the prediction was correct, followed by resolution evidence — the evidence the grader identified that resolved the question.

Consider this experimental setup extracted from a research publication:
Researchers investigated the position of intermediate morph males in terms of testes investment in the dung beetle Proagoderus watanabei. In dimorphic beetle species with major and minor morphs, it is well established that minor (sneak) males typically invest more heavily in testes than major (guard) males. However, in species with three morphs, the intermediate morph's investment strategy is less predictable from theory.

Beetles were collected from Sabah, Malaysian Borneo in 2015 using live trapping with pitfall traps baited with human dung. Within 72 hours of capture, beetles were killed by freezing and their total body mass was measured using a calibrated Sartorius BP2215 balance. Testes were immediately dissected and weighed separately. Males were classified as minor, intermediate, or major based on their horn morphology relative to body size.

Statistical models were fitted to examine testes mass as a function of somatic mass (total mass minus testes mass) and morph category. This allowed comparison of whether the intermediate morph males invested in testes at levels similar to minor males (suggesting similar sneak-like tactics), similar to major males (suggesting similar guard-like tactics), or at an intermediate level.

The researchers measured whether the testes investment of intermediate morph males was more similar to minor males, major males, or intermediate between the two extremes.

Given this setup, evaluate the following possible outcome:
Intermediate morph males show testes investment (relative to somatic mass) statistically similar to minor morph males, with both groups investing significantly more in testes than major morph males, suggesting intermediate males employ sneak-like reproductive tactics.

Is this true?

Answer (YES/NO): YES